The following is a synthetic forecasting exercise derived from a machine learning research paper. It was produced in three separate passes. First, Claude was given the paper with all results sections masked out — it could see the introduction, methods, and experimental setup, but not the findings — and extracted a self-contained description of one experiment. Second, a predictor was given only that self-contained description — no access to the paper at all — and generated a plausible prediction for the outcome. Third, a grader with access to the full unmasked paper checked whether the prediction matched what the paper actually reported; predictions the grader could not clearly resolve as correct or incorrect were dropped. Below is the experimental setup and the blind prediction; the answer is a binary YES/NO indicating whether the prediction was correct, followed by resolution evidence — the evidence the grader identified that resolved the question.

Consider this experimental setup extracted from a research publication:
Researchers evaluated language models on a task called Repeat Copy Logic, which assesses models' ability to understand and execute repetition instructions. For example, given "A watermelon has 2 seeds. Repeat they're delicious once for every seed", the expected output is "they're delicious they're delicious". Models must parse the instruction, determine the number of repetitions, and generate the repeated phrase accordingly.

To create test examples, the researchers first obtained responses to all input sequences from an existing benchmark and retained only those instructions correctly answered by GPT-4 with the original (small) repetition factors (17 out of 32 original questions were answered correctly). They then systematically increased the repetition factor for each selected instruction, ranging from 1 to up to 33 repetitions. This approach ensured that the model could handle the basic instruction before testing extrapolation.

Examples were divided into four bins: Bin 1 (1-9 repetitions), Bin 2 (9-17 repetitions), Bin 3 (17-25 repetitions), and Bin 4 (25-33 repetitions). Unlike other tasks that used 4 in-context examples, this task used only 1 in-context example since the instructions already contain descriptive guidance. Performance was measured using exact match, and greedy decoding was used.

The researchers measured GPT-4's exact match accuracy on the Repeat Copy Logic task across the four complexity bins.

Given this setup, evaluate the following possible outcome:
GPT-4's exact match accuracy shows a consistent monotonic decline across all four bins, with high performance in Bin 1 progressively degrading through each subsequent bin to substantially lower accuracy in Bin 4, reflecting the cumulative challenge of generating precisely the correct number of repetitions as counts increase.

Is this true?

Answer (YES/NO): NO